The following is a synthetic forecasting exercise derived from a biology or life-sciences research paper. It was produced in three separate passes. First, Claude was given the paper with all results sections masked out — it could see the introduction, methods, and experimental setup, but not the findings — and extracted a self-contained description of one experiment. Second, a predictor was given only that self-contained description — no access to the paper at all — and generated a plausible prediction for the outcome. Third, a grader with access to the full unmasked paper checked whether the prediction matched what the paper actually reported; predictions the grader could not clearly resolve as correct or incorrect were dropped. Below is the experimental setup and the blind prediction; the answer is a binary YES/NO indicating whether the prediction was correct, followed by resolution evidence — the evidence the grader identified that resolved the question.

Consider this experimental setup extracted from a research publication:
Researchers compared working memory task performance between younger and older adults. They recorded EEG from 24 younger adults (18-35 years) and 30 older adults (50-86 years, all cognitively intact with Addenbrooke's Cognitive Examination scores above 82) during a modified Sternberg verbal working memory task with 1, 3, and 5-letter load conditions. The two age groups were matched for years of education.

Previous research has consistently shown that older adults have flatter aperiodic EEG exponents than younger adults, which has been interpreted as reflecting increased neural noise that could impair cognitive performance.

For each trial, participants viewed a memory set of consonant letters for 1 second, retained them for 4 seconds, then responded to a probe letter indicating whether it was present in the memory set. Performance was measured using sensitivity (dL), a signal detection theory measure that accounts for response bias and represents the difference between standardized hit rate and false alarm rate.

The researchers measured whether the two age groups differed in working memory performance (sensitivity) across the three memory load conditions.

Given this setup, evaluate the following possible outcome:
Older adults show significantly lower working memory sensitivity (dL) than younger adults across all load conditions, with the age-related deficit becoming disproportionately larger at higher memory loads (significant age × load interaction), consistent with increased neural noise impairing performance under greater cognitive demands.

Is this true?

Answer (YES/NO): NO